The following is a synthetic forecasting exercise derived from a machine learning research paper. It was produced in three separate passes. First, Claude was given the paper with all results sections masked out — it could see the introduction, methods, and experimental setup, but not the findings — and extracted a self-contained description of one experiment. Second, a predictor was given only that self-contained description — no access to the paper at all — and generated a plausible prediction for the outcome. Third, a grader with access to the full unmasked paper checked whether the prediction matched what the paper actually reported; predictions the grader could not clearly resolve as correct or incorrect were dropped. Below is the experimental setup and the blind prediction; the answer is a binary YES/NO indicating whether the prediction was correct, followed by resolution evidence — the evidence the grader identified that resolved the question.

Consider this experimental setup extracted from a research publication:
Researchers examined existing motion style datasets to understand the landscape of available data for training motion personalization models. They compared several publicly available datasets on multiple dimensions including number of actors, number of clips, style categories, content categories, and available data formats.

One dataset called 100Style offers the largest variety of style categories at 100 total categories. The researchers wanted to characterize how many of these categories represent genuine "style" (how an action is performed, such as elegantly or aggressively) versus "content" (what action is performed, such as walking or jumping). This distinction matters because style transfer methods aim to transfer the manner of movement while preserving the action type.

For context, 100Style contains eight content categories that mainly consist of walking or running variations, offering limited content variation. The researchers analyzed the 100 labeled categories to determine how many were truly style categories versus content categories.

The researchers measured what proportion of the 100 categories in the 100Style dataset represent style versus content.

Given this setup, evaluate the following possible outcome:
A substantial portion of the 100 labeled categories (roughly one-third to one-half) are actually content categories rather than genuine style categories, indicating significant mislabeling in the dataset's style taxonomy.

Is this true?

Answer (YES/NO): NO